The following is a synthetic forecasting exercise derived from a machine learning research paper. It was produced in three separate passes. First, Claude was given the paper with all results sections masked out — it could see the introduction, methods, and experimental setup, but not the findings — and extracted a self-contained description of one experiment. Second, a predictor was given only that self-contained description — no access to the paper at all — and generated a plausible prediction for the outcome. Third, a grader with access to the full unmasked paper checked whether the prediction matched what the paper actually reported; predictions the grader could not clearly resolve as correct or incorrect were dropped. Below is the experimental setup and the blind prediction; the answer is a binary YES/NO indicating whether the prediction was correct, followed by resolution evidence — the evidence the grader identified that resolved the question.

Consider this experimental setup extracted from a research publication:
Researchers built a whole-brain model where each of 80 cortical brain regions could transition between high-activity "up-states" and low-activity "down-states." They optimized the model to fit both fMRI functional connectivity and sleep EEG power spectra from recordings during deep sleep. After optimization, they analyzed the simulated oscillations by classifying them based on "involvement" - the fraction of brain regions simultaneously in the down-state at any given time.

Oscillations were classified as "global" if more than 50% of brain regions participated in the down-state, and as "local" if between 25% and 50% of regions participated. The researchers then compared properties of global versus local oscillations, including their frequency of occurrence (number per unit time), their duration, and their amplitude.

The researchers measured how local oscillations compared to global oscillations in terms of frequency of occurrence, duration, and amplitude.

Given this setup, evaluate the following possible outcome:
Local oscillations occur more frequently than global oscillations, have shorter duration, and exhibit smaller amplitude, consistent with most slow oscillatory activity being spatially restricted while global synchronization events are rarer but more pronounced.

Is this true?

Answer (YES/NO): YES